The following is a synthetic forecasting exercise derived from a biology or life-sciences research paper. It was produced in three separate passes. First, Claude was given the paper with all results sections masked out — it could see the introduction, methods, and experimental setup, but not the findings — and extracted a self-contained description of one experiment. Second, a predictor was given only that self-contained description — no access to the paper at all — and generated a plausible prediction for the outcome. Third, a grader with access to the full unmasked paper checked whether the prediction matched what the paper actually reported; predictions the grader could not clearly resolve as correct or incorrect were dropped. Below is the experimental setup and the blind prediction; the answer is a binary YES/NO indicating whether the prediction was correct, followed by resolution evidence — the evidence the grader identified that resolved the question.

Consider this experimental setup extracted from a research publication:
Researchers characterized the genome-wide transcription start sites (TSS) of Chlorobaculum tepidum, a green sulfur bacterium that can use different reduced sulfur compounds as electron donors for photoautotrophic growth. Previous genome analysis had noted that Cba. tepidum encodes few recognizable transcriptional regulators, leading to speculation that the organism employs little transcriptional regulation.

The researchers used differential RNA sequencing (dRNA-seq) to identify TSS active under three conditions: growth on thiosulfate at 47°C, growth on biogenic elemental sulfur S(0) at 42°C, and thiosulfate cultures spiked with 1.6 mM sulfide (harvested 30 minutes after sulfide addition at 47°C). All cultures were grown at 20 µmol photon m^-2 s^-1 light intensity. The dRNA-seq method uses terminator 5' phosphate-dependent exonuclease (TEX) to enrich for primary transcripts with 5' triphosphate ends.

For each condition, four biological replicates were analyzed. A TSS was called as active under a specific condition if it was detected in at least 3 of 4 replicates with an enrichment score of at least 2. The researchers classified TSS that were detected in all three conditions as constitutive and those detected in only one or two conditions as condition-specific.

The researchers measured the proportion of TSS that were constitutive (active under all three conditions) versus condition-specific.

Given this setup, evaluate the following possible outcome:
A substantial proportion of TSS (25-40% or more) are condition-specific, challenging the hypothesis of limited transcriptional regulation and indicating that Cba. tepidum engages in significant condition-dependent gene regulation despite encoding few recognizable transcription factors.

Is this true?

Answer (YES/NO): YES